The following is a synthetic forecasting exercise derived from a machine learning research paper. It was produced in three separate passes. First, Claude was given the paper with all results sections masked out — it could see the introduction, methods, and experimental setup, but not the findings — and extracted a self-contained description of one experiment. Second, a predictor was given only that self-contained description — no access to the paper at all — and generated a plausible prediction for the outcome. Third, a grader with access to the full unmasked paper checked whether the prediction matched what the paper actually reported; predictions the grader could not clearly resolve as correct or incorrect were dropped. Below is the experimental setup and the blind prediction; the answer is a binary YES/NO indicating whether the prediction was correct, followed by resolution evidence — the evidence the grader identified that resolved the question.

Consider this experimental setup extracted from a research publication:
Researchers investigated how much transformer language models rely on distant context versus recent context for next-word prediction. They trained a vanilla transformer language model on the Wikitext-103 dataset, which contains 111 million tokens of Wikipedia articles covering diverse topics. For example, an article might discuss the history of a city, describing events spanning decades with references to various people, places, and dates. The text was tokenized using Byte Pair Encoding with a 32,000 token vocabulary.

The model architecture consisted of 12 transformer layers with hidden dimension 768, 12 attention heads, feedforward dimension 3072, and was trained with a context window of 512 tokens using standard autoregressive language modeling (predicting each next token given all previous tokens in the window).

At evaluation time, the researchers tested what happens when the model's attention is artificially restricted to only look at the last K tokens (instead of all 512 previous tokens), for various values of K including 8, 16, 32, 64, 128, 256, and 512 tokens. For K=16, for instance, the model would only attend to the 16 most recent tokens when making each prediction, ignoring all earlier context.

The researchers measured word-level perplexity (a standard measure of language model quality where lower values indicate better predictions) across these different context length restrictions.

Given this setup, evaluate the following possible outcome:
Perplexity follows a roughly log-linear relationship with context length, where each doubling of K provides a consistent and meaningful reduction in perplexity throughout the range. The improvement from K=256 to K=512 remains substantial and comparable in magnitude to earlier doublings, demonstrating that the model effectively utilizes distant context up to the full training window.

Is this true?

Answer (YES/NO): NO